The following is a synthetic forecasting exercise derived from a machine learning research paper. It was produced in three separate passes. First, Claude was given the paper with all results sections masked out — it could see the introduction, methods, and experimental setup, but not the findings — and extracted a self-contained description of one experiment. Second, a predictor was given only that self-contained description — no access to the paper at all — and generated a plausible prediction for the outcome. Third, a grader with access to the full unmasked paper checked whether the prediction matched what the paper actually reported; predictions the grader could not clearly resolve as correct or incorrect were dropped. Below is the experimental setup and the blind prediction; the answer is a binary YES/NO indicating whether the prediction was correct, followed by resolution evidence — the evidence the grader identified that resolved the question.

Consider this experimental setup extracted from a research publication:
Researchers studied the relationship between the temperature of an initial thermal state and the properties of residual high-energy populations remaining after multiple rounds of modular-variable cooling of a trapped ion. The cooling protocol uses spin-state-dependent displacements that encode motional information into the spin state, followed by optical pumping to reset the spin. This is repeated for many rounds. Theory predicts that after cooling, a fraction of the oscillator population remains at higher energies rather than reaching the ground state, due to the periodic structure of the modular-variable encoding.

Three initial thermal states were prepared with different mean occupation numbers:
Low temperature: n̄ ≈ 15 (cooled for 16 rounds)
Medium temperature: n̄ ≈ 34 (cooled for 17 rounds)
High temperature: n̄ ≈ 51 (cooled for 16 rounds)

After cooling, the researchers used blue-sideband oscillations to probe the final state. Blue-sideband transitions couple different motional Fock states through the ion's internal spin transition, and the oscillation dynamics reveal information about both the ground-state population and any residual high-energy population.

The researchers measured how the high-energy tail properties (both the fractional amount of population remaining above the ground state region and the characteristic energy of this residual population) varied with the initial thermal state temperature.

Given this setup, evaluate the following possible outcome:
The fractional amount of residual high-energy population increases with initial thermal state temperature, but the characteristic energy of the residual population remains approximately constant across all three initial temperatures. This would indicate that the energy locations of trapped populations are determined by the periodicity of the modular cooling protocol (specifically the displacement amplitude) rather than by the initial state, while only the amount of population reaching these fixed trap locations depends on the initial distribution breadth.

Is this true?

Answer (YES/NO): NO